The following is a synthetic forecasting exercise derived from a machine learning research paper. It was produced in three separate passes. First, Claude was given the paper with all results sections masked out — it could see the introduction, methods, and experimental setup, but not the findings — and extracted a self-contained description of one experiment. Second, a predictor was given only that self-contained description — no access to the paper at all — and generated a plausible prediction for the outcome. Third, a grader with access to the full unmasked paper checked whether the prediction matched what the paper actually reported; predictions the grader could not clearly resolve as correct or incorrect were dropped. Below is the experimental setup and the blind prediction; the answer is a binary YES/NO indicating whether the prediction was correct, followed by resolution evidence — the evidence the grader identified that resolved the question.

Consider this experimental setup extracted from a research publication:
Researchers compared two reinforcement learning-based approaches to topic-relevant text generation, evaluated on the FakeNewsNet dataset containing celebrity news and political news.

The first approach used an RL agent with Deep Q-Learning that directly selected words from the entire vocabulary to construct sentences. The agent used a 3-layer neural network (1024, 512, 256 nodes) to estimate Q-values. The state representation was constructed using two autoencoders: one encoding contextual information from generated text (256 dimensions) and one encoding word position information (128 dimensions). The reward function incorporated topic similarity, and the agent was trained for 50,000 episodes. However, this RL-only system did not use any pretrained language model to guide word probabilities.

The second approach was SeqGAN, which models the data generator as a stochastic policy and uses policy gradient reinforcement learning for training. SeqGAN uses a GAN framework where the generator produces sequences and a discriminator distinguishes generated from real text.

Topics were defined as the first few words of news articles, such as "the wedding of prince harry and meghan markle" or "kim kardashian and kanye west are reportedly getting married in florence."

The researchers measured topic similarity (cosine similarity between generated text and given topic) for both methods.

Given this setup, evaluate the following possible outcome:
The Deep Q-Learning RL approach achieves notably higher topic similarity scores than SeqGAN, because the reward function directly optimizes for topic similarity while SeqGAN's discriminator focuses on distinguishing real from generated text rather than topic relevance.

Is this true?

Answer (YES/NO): NO